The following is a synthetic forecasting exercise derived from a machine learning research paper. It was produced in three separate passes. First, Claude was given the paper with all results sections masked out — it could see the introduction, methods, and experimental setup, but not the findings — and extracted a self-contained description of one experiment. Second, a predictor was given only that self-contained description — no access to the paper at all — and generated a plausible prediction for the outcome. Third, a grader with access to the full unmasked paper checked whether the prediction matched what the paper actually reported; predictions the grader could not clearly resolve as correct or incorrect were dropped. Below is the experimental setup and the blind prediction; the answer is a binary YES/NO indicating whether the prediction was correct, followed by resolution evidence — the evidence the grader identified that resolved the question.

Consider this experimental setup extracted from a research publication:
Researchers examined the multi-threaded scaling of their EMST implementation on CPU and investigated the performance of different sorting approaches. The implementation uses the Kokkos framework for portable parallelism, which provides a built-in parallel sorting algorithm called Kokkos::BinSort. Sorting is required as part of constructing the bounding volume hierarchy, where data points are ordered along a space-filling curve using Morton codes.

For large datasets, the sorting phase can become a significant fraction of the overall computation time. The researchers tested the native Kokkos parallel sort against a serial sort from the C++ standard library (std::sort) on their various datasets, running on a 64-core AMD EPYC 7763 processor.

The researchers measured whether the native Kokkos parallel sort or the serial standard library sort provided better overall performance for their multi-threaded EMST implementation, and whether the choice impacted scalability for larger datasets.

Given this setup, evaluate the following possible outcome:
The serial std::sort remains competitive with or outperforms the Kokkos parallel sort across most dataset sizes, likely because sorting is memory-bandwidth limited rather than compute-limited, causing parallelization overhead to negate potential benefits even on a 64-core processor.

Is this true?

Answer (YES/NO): NO